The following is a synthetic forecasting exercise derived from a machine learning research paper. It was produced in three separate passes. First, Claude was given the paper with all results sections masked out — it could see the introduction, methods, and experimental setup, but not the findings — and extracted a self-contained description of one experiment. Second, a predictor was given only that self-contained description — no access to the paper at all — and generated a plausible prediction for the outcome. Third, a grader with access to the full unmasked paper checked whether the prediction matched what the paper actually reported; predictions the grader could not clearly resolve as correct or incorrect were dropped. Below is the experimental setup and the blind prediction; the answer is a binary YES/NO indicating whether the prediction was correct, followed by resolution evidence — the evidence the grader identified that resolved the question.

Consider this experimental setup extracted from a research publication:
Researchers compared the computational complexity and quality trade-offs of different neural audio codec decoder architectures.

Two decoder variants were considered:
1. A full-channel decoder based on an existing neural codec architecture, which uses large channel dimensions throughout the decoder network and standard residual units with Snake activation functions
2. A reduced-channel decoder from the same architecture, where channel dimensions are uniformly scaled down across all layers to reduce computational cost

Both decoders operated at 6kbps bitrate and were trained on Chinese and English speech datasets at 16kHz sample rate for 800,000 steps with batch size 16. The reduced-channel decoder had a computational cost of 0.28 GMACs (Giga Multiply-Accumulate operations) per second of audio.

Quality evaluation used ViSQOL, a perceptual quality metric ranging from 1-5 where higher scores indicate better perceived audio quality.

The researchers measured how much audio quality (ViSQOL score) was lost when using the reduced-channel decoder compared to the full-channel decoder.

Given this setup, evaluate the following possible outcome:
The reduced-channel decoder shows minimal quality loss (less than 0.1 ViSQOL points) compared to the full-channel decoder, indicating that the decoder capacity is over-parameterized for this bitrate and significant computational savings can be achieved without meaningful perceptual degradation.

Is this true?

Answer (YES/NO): NO